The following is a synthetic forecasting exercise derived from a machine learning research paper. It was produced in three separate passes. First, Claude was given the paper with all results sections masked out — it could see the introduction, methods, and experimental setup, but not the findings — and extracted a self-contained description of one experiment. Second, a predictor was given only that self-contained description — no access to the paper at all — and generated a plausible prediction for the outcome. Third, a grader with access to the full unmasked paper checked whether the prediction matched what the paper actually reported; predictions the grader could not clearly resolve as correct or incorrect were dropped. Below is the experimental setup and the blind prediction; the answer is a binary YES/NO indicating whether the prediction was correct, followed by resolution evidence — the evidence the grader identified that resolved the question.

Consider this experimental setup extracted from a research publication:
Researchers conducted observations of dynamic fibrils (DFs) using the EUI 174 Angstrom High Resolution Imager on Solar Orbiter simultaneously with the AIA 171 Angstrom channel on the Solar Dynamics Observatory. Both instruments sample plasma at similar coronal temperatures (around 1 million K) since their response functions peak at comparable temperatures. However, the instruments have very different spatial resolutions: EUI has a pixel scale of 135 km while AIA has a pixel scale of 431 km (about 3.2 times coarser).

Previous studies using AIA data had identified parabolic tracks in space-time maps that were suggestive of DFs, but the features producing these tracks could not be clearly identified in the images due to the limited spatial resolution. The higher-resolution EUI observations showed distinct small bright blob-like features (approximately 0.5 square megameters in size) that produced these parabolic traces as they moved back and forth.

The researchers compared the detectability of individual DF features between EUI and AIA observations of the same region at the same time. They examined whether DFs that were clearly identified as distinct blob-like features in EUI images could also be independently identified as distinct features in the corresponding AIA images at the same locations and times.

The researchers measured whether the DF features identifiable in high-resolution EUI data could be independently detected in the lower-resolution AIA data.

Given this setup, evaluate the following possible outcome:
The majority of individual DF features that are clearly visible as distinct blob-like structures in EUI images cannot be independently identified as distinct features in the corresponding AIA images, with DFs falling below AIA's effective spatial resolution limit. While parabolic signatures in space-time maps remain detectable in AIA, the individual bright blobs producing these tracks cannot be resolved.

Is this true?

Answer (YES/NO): NO